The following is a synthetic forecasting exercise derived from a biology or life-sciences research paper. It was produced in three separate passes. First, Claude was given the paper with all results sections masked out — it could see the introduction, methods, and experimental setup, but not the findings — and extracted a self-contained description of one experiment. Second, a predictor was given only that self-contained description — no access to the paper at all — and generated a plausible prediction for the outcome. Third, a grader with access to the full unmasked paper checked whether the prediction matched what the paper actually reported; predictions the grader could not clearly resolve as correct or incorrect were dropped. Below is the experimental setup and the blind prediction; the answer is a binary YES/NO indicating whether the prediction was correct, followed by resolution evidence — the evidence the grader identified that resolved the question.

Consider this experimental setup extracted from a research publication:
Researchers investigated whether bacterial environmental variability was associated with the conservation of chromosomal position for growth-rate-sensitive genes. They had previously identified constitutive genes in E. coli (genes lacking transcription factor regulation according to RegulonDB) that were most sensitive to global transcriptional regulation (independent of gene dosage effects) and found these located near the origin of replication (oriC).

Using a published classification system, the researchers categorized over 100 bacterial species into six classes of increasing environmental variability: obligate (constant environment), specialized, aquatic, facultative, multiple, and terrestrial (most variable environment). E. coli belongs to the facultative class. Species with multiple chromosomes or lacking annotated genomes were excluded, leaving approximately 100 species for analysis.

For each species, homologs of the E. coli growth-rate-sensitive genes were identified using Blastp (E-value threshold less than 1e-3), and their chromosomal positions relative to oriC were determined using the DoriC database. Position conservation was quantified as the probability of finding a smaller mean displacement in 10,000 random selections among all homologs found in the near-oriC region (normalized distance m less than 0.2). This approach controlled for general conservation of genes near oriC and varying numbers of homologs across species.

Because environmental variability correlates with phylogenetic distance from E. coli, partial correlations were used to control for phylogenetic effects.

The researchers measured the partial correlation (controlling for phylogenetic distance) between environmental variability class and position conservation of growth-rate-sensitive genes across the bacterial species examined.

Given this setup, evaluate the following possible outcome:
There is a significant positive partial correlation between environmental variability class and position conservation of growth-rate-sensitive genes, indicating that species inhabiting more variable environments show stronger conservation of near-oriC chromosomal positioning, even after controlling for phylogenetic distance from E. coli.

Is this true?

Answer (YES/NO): NO